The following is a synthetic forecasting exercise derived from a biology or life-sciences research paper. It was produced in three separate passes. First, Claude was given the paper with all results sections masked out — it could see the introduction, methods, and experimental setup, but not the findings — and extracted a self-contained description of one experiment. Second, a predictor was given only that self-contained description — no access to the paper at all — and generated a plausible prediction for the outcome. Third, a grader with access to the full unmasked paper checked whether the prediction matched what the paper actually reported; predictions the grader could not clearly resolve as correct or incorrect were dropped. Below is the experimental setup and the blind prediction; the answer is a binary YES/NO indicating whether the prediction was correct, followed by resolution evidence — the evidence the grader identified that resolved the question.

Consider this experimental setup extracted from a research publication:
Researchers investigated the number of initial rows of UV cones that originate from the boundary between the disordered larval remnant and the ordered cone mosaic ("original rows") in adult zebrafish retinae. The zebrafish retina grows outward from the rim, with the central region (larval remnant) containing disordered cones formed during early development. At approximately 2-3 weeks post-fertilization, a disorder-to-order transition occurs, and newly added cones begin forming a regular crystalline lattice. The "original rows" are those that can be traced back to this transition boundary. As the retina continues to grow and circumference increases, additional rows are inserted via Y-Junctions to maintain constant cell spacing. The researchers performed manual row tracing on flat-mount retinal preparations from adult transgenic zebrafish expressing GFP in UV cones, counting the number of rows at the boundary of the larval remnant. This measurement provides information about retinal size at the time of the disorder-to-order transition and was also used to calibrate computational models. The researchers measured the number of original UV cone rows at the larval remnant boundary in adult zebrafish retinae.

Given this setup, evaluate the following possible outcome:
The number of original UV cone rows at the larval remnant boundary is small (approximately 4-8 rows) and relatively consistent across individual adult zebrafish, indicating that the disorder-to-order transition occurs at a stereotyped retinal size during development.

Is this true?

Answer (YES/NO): NO